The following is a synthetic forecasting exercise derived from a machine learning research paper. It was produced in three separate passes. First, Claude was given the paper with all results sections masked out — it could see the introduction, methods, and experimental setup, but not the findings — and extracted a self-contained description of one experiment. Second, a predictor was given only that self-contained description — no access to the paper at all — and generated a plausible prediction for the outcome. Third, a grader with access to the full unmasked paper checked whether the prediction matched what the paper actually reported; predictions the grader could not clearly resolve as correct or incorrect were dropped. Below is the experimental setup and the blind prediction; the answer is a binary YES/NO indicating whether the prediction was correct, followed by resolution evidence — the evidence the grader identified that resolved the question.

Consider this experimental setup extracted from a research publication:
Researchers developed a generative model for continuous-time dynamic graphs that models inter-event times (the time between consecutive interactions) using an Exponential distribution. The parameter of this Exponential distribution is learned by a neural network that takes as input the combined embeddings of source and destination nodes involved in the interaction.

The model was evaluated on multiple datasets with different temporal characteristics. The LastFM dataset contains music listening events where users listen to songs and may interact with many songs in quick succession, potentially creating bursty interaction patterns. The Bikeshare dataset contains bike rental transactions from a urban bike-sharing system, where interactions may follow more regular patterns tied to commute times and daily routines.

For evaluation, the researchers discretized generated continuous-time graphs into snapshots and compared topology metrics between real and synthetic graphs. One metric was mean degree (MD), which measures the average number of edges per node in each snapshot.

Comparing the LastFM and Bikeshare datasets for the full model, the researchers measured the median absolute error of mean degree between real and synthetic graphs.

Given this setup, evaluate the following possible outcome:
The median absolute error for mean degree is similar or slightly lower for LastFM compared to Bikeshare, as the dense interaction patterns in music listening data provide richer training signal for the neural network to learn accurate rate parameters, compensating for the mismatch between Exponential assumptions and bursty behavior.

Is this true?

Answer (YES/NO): NO